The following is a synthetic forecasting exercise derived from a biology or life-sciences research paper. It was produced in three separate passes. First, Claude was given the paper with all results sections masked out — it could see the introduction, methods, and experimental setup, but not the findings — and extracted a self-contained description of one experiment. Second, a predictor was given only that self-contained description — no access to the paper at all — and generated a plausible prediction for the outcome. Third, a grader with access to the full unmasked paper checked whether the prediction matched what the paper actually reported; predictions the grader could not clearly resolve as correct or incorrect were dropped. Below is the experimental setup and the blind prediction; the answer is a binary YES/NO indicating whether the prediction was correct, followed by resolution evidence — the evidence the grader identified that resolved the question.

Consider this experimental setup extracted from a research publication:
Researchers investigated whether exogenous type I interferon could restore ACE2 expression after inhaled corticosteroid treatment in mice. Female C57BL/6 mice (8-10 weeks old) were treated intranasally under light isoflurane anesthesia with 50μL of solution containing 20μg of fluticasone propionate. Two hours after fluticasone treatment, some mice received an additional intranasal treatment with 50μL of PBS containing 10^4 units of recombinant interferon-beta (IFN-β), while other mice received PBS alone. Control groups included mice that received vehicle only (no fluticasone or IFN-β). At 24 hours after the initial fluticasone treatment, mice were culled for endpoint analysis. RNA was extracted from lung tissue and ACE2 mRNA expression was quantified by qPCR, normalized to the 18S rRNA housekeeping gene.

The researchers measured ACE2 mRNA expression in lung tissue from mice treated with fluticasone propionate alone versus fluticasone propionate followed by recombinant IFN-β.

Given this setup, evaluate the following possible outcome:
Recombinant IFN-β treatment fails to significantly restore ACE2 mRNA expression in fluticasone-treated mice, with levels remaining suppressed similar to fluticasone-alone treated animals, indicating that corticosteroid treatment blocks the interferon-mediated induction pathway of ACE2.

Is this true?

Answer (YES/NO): NO